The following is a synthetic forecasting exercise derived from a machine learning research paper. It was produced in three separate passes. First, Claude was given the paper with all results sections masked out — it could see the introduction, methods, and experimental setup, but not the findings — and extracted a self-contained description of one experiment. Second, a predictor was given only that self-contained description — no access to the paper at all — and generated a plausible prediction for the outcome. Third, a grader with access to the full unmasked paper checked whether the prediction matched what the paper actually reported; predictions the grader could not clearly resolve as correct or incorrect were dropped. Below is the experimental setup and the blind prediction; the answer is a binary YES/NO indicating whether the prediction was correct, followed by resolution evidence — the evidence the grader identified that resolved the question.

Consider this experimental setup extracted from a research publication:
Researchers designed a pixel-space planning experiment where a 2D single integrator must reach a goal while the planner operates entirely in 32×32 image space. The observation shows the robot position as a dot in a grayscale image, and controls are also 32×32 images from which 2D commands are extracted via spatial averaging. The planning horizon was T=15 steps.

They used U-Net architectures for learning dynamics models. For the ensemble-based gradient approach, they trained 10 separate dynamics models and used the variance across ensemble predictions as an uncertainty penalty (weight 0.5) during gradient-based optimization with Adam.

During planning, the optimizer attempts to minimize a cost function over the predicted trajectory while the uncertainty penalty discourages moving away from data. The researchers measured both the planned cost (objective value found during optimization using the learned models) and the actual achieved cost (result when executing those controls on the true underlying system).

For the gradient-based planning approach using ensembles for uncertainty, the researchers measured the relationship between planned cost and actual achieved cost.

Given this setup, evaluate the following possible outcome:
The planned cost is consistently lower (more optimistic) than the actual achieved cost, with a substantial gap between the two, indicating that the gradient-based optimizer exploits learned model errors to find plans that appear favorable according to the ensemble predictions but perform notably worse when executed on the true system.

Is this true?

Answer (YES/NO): NO